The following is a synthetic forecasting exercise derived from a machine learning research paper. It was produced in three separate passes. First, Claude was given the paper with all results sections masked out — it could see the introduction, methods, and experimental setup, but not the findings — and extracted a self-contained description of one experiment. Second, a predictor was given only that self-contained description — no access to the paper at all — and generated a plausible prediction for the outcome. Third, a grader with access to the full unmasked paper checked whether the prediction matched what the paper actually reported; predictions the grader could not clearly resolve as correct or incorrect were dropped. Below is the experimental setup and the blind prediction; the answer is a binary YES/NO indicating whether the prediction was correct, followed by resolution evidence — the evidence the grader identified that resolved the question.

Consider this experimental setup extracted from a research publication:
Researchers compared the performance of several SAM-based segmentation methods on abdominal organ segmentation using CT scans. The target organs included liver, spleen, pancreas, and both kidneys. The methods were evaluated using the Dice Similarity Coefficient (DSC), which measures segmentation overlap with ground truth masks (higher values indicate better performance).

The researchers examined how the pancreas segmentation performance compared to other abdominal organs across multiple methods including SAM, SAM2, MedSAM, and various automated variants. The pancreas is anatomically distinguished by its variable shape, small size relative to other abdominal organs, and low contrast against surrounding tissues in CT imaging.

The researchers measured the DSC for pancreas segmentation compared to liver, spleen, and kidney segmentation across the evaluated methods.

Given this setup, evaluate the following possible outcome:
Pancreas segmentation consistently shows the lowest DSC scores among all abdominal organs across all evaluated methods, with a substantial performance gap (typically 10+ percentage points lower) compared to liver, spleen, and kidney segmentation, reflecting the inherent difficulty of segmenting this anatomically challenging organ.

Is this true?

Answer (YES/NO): NO